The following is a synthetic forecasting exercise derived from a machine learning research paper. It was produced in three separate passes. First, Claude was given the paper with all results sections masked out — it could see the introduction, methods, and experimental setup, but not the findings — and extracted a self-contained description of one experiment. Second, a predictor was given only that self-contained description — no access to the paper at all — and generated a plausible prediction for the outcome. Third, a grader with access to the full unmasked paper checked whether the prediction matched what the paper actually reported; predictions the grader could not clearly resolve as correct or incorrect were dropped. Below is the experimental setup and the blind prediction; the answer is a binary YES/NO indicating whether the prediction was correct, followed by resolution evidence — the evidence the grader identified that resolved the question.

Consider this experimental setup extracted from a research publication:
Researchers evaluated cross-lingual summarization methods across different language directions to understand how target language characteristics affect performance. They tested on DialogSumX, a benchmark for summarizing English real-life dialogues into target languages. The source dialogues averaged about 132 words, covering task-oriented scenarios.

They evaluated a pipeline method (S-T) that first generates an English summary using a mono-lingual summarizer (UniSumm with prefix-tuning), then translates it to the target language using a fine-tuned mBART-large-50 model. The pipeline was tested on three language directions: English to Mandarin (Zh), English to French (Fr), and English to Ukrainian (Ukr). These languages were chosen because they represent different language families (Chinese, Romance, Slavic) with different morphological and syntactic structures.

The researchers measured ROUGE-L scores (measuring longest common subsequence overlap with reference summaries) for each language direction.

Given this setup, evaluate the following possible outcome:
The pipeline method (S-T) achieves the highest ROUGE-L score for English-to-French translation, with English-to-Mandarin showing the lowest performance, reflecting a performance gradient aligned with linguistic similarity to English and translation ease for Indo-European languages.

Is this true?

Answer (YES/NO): NO